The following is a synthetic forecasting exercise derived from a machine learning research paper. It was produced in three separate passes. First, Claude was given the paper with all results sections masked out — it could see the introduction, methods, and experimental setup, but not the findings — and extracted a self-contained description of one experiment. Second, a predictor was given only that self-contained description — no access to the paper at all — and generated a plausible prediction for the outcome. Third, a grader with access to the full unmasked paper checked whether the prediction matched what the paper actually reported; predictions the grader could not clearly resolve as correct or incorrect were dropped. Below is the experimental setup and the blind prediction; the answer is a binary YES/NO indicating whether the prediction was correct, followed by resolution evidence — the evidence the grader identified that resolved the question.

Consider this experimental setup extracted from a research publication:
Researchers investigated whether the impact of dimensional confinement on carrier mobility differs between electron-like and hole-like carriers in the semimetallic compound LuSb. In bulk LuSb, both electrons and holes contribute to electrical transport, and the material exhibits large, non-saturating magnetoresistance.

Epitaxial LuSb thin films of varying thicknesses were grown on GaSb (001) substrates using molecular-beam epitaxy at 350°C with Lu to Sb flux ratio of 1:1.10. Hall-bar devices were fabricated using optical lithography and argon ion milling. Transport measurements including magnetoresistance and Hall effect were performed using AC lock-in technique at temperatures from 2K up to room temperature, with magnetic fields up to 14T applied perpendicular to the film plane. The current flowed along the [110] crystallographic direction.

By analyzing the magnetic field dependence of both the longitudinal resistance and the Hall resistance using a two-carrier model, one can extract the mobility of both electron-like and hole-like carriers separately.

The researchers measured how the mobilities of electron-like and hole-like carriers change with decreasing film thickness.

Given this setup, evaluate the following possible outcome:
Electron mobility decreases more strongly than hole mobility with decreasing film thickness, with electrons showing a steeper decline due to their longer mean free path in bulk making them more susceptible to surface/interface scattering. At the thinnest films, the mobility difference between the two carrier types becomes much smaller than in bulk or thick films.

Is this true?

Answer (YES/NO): NO